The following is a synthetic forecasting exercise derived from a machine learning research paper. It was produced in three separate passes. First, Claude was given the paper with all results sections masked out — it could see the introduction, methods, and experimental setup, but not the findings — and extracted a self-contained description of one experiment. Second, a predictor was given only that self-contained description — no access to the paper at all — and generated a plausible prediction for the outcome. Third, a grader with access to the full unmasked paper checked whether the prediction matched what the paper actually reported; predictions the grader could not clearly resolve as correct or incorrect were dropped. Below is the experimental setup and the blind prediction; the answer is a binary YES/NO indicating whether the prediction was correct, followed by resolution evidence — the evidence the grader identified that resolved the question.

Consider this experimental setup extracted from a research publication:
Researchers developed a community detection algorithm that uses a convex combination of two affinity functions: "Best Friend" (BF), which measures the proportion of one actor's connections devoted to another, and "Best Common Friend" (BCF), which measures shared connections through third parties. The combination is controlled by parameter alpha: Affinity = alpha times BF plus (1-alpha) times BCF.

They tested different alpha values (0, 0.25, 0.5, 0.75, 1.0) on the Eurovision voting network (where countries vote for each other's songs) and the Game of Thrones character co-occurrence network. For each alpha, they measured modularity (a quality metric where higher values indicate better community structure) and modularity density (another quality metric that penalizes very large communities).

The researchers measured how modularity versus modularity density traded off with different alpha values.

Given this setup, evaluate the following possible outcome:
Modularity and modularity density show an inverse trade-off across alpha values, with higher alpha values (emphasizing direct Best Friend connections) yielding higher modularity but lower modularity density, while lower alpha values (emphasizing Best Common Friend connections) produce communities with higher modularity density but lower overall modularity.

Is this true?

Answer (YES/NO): YES